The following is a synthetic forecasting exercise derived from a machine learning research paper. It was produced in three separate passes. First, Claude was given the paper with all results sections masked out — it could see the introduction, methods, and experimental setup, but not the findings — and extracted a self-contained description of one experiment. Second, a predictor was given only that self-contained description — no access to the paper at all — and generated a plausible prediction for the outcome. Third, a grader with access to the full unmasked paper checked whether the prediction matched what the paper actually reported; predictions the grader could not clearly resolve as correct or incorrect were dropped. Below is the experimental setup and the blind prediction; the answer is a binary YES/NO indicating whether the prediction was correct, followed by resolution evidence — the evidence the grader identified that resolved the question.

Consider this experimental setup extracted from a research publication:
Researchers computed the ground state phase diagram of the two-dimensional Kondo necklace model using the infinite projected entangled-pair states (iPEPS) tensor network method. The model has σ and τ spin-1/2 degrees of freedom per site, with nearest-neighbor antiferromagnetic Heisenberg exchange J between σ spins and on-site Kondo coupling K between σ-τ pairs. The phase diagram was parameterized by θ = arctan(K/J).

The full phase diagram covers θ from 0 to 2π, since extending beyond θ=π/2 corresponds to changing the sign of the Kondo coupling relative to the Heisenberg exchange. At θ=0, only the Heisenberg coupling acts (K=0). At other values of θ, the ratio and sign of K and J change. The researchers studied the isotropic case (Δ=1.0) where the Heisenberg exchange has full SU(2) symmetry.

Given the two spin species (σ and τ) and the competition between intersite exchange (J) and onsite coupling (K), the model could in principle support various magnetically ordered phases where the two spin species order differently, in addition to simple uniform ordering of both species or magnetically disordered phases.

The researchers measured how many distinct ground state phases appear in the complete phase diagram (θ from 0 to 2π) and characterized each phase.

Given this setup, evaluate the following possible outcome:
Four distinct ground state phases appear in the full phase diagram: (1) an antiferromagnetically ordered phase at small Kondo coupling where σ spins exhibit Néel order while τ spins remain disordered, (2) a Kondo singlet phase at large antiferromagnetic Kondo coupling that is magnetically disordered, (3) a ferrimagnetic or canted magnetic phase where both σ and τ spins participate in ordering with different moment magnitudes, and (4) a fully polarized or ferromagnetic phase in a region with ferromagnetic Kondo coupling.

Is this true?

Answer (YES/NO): NO